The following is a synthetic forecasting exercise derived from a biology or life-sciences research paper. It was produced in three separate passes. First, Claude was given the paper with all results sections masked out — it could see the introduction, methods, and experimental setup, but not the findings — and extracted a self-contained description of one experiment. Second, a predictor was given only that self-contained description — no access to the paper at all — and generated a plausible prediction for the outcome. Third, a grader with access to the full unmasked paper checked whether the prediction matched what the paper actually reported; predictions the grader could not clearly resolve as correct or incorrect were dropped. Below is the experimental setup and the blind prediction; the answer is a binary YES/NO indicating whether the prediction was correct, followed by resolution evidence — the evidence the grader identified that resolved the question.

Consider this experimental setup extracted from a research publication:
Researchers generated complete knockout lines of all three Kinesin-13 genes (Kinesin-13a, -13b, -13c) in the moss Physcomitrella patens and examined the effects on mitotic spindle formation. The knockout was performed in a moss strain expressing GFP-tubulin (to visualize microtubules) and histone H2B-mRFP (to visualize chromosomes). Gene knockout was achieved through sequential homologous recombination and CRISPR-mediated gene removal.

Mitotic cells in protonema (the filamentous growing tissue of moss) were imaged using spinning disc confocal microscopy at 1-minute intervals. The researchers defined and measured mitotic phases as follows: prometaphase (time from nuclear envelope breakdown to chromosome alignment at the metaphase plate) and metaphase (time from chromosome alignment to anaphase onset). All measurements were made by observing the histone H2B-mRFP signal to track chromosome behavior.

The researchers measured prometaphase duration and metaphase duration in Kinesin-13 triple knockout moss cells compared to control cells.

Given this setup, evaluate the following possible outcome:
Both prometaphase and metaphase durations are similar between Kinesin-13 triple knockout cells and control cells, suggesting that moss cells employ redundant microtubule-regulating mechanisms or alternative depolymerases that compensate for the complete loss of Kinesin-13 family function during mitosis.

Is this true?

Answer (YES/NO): NO